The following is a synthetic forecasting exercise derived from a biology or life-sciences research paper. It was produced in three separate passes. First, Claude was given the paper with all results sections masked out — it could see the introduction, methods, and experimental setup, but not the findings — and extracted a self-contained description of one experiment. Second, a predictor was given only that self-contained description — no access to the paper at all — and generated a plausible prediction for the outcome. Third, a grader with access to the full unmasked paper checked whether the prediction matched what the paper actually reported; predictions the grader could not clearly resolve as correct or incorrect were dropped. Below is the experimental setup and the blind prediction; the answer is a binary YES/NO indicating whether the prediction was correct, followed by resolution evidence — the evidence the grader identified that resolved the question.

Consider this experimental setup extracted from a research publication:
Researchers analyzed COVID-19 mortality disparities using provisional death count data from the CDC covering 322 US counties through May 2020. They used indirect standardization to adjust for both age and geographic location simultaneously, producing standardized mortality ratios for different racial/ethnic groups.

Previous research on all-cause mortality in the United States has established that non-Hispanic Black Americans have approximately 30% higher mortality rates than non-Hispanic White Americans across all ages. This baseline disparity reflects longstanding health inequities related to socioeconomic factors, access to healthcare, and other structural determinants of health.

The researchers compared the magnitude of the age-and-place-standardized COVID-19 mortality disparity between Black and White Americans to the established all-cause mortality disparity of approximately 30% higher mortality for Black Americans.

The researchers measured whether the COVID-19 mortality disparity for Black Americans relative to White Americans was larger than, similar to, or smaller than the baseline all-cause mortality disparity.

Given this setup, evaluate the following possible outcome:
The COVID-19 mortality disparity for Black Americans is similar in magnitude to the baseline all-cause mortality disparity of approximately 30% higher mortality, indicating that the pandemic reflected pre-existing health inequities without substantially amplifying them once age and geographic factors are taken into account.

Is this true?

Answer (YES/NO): NO